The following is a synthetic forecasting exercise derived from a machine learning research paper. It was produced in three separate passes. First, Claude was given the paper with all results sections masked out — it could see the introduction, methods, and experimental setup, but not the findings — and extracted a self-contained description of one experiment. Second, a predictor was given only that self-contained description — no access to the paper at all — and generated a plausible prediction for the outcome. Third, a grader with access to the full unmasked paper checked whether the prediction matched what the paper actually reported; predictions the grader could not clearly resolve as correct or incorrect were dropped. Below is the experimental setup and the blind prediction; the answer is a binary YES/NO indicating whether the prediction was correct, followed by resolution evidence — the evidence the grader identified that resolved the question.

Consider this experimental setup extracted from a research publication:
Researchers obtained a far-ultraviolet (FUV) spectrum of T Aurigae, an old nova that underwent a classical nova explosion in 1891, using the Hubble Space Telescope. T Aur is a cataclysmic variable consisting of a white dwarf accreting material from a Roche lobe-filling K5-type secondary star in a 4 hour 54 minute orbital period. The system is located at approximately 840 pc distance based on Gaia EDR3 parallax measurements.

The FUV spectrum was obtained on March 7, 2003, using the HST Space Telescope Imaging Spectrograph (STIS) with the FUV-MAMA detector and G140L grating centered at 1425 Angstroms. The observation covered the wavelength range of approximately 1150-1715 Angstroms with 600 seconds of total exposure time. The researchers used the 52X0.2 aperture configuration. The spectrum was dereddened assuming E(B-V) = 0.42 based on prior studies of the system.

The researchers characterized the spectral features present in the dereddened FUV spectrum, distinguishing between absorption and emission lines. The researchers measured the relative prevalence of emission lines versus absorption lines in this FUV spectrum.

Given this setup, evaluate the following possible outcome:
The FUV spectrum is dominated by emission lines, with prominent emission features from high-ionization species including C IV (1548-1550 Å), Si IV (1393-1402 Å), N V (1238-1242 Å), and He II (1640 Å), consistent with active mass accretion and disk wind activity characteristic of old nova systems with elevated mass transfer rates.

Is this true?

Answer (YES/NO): NO